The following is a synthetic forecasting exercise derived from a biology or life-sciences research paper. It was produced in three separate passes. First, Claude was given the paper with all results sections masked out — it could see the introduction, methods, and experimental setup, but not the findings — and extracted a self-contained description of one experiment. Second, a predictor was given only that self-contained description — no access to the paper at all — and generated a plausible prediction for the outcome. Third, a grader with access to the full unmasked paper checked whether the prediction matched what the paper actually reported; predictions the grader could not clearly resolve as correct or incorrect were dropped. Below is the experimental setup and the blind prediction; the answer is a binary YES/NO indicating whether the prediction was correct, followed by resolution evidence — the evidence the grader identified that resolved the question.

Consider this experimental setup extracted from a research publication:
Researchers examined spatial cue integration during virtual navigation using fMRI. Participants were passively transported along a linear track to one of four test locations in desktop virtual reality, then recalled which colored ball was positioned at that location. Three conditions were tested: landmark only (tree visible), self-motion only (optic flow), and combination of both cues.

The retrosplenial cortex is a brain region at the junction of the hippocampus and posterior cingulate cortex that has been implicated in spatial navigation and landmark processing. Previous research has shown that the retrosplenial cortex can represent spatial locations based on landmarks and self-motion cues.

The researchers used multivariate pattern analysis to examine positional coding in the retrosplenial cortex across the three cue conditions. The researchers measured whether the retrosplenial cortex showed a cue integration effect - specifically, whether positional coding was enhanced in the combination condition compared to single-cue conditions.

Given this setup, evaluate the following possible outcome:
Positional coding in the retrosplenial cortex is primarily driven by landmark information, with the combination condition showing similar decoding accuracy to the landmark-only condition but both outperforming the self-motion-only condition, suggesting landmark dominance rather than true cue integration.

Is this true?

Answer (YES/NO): NO